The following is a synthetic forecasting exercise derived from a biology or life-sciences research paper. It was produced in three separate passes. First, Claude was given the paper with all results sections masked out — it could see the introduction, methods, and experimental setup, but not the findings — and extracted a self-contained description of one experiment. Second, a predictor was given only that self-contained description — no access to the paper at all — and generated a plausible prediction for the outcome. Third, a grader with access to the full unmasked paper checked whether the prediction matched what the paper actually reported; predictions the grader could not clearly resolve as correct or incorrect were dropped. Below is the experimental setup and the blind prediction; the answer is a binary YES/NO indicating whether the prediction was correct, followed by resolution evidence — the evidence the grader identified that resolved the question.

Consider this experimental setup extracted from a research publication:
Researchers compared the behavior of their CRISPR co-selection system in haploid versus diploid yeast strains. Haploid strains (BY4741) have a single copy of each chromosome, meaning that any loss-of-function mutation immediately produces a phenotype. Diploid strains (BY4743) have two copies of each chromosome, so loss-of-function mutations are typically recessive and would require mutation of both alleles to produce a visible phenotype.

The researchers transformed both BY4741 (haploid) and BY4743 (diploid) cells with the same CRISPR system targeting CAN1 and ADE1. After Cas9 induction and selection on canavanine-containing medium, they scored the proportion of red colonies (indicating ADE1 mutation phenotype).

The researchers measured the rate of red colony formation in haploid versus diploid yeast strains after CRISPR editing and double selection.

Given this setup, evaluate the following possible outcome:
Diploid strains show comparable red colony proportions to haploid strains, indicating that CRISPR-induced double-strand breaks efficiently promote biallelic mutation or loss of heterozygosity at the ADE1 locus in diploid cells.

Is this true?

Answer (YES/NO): NO